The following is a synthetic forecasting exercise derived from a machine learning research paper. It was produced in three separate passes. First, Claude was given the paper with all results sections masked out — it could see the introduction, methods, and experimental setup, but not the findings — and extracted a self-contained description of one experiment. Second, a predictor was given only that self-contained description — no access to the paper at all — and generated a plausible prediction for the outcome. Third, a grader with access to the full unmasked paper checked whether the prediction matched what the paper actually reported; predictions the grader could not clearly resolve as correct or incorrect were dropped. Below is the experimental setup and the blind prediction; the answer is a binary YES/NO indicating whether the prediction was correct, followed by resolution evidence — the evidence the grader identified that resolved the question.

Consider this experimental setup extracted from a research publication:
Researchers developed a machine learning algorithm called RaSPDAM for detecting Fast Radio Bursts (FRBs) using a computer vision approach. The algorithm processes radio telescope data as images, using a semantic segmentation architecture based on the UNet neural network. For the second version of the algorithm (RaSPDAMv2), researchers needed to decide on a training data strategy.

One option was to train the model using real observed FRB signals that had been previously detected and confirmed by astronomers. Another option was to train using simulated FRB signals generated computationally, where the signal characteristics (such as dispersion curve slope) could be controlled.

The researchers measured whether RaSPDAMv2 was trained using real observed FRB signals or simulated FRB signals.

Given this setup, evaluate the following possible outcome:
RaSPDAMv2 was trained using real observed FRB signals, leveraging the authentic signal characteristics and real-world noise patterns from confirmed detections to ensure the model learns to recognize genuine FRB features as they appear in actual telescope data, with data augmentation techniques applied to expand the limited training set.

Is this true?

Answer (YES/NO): NO